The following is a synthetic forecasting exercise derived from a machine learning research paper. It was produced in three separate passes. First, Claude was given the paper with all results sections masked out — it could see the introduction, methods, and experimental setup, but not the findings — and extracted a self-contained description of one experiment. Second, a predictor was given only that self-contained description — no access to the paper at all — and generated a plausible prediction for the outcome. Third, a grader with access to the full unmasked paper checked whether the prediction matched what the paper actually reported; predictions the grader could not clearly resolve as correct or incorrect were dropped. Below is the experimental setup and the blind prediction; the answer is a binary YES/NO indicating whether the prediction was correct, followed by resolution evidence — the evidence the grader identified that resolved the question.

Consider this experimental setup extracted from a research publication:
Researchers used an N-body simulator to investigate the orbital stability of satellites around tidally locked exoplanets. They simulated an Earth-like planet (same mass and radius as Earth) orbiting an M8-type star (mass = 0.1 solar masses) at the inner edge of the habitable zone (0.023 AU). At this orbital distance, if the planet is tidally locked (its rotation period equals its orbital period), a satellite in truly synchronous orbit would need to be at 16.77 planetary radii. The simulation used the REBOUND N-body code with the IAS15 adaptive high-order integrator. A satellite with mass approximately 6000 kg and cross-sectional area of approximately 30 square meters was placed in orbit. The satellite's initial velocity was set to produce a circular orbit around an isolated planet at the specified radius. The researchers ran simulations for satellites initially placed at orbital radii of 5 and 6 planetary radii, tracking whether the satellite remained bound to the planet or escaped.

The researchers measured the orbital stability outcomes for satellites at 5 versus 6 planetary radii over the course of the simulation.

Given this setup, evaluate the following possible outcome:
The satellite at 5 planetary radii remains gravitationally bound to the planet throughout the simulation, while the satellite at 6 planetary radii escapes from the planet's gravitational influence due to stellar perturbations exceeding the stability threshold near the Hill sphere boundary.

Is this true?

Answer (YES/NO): YES